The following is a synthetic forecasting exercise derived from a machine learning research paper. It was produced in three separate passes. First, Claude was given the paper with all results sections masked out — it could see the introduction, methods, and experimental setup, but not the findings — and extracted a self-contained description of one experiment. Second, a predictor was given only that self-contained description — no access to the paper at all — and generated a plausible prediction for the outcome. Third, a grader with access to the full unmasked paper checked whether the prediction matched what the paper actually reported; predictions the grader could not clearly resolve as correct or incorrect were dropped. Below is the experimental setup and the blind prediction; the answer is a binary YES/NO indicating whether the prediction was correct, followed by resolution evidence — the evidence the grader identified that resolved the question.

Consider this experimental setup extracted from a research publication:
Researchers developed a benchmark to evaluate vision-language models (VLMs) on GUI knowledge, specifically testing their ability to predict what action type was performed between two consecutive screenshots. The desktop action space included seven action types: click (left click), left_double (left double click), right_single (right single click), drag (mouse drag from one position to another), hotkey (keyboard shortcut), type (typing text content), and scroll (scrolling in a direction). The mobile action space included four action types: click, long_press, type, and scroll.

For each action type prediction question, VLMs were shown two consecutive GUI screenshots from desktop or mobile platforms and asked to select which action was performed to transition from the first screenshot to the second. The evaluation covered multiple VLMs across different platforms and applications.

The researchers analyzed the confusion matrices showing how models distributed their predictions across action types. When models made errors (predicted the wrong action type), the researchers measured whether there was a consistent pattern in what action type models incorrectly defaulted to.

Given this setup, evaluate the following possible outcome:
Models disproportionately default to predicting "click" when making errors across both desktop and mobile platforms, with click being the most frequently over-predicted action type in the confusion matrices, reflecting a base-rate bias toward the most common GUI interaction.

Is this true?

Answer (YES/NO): YES